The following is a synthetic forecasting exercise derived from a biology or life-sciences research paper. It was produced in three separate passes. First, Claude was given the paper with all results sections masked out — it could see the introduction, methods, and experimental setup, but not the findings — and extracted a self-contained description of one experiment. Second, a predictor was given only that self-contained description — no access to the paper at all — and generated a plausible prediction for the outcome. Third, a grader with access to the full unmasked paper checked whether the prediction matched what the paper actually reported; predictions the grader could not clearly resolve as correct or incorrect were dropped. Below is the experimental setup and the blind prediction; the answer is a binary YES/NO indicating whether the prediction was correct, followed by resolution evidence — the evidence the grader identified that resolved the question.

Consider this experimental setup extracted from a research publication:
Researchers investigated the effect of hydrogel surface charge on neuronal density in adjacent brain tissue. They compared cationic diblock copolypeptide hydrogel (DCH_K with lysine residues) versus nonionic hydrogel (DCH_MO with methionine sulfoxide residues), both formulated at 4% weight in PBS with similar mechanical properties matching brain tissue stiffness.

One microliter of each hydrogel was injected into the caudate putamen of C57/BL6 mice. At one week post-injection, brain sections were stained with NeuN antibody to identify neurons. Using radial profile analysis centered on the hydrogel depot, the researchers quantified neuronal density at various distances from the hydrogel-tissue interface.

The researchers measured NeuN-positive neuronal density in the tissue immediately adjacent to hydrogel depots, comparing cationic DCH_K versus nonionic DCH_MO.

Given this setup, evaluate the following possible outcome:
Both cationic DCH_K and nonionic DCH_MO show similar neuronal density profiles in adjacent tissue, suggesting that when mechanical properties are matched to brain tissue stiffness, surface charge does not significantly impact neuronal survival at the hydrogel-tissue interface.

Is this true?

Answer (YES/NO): NO